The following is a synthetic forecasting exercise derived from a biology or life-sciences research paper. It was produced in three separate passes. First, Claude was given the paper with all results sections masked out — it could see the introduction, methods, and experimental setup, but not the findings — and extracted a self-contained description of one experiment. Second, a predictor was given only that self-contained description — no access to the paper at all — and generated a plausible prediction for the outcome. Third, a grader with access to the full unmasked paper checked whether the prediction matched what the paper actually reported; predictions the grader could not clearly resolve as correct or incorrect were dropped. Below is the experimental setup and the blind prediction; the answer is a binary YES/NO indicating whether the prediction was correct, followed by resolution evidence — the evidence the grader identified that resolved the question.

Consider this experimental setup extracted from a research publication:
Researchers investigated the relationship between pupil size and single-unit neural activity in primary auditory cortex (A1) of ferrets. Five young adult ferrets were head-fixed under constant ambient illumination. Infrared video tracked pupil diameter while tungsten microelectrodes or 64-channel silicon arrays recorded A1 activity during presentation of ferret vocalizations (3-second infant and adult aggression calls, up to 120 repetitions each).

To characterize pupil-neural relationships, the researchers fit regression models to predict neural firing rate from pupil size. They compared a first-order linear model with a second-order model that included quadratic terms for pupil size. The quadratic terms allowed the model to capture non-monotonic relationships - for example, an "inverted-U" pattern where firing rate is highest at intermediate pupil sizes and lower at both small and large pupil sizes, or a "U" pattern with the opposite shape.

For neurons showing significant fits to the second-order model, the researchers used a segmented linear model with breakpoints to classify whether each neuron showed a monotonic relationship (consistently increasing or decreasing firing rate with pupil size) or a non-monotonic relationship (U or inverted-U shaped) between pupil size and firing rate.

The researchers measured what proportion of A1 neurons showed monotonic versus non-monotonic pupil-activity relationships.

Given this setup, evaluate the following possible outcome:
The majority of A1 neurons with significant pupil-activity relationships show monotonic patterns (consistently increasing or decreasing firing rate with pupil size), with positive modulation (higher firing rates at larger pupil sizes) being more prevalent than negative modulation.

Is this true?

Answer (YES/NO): YES